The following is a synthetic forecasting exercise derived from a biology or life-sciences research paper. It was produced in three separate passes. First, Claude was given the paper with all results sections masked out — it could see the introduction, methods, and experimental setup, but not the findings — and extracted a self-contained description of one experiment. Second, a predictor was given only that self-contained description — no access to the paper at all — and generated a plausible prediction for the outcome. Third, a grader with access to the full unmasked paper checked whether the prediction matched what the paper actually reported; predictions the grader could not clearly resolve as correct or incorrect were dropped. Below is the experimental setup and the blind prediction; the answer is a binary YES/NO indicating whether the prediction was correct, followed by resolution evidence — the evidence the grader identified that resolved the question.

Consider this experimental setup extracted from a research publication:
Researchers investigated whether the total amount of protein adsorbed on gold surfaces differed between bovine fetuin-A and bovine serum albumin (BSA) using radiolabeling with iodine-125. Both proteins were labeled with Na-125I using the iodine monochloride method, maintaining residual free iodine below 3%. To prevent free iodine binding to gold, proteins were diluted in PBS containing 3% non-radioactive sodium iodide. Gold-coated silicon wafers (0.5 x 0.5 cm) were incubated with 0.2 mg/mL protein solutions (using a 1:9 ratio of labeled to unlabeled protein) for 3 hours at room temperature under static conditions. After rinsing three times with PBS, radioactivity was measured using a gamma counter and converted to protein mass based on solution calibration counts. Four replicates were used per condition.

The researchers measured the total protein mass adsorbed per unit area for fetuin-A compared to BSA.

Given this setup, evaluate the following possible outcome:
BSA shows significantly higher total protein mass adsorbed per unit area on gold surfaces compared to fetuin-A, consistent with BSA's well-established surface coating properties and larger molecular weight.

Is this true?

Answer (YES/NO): NO